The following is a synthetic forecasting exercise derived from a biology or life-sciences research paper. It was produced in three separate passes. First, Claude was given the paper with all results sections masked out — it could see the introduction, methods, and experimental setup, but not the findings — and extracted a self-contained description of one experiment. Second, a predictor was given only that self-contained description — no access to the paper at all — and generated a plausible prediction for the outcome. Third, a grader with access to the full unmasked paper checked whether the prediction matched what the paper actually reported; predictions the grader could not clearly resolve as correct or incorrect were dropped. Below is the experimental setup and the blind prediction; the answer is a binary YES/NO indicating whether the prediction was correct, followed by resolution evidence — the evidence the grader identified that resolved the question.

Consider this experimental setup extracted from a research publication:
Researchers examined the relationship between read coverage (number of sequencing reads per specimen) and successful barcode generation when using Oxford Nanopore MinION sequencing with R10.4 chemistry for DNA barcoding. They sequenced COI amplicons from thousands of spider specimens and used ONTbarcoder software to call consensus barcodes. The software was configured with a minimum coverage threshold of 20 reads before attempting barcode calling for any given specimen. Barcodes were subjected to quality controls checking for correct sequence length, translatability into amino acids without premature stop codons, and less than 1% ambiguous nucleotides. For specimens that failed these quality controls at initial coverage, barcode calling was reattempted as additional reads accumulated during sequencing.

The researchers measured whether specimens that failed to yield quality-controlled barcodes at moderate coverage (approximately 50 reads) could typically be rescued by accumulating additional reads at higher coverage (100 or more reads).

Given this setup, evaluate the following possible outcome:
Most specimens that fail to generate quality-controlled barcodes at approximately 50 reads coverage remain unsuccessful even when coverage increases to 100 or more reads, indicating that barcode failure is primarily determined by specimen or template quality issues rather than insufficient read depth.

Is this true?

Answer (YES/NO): YES